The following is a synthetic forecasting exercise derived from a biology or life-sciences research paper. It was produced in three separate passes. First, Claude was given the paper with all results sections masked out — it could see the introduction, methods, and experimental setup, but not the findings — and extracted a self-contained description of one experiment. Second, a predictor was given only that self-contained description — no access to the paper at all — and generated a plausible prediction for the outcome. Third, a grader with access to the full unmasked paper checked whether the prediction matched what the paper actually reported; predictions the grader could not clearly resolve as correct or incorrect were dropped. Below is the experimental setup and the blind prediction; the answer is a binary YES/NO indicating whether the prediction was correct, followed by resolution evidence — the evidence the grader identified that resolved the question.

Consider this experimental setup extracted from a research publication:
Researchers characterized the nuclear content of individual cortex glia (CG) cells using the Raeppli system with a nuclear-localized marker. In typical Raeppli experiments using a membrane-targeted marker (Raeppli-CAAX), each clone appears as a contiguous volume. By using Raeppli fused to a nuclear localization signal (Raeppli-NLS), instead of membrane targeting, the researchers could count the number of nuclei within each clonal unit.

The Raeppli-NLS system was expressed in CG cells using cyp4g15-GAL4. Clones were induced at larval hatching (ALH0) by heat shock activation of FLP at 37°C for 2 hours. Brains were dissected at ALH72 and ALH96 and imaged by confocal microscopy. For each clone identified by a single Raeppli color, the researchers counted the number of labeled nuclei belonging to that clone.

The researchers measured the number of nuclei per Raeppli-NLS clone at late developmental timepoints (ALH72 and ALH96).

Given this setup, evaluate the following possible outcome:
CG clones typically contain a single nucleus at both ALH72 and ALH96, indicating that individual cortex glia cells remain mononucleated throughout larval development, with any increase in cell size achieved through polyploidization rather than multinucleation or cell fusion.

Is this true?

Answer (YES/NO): NO